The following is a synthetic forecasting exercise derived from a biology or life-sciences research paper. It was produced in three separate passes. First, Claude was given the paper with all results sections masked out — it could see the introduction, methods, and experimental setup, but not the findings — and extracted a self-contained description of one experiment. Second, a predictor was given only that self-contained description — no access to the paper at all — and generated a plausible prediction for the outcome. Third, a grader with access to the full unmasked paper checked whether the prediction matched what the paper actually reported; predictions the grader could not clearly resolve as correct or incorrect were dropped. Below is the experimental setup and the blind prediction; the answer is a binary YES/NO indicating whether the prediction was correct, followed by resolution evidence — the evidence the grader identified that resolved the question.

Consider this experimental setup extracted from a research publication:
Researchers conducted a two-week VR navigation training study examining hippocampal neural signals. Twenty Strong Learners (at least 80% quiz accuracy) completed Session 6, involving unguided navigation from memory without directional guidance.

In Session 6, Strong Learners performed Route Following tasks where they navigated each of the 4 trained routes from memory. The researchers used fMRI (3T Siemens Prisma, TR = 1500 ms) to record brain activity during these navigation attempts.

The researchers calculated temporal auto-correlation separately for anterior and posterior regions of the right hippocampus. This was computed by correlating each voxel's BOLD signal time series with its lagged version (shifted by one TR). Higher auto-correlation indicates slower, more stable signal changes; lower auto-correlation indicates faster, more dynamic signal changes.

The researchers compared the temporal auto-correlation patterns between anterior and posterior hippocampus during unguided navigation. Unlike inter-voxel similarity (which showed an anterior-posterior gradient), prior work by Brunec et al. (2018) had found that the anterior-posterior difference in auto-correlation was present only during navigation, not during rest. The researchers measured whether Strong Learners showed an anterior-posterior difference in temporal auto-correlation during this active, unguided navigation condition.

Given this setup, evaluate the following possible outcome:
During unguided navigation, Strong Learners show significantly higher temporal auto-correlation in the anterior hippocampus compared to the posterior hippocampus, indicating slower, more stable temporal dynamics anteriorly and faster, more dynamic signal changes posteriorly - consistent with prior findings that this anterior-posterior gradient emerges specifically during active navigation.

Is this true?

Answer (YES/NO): NO